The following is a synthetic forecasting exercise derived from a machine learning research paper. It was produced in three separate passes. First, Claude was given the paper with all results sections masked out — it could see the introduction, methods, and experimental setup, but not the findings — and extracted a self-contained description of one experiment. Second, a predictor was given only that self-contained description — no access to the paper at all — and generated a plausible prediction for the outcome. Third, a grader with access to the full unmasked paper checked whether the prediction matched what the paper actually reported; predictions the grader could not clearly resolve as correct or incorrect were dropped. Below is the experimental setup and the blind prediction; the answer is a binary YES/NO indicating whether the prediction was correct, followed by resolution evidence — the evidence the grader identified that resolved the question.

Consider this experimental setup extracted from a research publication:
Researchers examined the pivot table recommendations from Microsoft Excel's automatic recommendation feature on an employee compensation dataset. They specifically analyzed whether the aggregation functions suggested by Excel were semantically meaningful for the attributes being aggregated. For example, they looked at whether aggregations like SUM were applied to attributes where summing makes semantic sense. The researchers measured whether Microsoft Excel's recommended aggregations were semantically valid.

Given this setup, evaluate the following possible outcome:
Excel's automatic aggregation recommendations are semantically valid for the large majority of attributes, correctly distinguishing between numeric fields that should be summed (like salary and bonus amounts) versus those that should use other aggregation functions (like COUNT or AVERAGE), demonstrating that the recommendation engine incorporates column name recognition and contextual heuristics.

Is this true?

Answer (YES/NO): NO